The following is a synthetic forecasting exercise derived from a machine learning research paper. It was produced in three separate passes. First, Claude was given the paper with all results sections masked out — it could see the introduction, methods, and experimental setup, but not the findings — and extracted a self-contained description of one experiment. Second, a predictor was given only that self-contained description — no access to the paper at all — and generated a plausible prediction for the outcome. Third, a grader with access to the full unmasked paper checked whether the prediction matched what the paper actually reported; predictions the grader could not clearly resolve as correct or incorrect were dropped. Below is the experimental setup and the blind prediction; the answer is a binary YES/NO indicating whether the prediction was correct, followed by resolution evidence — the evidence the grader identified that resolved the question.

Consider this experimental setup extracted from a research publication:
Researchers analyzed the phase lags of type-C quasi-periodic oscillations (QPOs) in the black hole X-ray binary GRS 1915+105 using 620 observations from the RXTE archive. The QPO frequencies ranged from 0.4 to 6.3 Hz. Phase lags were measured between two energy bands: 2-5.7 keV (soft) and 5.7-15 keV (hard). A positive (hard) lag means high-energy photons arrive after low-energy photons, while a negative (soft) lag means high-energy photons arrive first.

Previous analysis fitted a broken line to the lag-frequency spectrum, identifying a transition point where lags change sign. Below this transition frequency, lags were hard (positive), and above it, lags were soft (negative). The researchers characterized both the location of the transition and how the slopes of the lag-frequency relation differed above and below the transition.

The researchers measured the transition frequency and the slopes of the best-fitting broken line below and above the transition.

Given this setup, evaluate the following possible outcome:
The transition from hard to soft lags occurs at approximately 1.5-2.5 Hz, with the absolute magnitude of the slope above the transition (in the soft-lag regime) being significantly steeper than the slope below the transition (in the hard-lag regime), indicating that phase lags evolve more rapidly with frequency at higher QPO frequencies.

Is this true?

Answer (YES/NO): NO